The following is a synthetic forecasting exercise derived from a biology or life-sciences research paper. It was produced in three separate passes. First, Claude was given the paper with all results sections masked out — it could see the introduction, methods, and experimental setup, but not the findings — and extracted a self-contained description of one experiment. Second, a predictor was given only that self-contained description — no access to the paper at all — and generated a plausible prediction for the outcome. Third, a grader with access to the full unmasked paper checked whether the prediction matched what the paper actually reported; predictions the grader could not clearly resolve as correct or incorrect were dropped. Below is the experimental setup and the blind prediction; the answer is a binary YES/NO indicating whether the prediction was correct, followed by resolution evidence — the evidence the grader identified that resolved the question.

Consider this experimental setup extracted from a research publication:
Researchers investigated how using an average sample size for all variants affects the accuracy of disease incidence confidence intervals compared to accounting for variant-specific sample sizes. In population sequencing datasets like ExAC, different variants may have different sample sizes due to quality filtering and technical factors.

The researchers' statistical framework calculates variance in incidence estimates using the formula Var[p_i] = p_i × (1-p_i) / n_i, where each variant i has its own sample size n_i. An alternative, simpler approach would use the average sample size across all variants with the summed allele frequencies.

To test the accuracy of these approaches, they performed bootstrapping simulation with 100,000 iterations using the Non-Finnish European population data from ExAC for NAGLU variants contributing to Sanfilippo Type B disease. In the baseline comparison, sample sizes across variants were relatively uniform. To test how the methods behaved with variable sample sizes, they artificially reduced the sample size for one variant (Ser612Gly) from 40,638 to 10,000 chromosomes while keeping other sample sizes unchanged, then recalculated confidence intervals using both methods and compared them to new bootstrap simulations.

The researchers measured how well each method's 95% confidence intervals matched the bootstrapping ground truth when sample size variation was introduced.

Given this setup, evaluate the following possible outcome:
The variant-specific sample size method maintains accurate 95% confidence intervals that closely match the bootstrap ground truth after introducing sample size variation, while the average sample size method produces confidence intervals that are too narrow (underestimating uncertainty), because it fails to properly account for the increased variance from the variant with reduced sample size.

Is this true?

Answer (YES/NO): YES